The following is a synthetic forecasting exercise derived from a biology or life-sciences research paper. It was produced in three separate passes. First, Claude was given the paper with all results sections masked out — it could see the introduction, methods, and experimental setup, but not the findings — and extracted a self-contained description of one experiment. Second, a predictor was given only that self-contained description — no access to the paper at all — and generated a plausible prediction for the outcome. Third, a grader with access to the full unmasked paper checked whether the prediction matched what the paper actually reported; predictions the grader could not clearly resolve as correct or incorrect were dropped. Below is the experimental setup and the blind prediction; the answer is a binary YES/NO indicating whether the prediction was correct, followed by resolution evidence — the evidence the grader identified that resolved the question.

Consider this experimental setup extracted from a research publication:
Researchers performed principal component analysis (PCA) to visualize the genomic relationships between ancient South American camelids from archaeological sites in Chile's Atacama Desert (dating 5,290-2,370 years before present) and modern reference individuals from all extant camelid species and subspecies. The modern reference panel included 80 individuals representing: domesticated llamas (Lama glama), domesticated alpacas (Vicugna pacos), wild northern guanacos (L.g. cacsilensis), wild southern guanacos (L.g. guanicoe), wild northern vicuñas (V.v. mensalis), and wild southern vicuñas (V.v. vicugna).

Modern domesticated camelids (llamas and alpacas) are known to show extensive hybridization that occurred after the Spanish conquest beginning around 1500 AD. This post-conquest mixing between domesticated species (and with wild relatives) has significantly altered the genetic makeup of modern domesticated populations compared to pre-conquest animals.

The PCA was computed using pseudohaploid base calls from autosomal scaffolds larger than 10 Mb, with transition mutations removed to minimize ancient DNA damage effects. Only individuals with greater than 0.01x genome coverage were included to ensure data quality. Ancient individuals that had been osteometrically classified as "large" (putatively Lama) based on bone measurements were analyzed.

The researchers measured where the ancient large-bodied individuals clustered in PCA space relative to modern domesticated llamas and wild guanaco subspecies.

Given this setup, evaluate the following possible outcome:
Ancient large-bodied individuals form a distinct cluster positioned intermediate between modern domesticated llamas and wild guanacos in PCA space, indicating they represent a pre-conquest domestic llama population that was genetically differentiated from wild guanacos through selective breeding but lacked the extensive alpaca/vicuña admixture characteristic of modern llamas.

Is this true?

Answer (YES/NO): YES